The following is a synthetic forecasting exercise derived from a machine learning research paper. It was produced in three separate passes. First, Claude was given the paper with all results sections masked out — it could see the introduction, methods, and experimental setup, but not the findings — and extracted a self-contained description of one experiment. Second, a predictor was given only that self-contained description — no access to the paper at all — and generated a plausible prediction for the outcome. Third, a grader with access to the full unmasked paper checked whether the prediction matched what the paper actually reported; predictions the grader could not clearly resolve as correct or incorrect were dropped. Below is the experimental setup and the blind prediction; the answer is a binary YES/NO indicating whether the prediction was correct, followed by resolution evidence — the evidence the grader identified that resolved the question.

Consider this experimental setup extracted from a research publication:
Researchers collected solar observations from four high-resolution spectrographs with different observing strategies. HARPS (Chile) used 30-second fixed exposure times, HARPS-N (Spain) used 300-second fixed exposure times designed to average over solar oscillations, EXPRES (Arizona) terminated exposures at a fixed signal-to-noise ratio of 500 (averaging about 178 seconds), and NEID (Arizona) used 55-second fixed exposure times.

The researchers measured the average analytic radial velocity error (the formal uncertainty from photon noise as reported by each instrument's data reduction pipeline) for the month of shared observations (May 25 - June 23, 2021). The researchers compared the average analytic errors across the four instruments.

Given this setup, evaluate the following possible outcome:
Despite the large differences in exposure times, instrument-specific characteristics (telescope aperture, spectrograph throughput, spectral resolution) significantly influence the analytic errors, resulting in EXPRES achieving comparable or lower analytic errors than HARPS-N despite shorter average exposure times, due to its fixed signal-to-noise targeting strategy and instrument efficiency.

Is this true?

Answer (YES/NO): YES